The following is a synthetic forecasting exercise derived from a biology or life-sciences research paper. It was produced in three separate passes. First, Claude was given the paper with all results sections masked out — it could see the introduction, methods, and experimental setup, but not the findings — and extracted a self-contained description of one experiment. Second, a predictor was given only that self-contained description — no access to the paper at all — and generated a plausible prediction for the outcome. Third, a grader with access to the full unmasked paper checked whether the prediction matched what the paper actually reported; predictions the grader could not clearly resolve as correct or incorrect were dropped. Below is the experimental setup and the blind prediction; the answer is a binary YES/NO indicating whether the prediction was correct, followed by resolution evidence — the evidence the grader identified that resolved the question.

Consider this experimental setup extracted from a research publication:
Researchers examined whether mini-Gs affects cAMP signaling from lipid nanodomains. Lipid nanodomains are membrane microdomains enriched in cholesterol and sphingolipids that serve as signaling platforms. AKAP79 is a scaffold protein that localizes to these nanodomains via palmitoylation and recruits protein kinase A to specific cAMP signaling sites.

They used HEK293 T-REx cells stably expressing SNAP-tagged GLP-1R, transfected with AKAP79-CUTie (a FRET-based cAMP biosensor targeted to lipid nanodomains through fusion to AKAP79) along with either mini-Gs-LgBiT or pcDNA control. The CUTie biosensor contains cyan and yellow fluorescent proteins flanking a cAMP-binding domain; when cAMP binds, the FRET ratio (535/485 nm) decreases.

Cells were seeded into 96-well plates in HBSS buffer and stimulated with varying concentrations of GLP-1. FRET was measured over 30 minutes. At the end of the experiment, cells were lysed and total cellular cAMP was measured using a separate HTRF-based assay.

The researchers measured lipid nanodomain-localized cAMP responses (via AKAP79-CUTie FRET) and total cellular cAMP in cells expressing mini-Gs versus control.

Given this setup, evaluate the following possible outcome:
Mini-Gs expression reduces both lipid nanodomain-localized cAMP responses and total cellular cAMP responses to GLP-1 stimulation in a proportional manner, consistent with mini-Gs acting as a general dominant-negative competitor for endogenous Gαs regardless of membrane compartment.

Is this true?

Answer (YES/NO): NO